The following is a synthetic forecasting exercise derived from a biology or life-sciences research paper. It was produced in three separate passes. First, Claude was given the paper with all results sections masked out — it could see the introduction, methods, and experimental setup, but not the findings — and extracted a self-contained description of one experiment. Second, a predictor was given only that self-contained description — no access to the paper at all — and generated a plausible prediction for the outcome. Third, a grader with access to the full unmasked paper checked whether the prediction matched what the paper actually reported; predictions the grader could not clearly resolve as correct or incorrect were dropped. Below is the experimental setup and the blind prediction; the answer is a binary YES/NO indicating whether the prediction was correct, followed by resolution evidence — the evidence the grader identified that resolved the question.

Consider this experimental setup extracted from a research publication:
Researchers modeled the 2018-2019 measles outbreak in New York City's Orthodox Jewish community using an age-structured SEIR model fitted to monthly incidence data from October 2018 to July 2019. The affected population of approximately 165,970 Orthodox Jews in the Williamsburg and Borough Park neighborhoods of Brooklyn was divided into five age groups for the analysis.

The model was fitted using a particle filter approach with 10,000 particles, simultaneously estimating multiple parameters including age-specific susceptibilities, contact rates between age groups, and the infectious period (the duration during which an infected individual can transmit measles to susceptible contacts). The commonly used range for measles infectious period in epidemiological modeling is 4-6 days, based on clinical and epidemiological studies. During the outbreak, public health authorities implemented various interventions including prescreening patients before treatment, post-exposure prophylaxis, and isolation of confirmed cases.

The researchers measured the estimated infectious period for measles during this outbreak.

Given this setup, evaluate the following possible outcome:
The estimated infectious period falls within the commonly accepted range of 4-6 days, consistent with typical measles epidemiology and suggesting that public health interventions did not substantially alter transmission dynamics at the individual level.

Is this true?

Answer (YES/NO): NO